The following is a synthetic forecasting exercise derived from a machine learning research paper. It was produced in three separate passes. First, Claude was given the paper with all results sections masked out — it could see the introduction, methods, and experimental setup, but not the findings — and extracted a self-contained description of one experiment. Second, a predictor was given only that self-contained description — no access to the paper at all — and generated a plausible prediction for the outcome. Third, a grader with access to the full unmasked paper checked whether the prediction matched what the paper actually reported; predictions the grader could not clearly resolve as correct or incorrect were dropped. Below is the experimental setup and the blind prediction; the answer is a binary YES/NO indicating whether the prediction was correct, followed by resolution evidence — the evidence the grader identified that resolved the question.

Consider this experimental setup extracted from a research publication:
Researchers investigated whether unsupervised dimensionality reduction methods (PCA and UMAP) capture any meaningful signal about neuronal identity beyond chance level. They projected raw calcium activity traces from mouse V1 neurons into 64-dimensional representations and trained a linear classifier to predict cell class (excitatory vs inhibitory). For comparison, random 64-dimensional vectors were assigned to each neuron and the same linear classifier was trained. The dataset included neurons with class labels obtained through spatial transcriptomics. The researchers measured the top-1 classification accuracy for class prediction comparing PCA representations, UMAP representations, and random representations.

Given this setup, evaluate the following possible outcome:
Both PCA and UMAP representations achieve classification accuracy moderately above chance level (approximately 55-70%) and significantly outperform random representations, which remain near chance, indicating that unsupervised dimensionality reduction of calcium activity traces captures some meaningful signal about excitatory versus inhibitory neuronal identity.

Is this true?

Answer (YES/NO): NO